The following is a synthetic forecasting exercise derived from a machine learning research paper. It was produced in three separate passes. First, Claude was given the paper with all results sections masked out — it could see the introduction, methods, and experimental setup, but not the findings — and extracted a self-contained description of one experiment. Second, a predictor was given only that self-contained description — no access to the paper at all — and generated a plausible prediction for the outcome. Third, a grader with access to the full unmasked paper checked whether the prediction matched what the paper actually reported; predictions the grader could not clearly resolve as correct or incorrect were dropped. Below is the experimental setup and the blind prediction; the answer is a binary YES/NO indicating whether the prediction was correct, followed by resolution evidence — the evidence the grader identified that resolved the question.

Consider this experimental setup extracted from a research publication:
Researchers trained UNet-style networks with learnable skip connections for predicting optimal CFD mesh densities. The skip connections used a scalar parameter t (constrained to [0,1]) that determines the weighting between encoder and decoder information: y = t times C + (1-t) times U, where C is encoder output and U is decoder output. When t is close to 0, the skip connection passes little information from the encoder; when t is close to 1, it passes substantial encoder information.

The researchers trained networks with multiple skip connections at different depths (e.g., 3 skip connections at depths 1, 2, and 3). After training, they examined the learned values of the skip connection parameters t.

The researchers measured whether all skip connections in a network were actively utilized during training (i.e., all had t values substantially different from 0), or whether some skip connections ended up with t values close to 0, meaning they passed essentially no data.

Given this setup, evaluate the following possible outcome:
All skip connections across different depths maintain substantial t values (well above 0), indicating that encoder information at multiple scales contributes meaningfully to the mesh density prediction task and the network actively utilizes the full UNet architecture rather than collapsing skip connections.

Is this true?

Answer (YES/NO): NO